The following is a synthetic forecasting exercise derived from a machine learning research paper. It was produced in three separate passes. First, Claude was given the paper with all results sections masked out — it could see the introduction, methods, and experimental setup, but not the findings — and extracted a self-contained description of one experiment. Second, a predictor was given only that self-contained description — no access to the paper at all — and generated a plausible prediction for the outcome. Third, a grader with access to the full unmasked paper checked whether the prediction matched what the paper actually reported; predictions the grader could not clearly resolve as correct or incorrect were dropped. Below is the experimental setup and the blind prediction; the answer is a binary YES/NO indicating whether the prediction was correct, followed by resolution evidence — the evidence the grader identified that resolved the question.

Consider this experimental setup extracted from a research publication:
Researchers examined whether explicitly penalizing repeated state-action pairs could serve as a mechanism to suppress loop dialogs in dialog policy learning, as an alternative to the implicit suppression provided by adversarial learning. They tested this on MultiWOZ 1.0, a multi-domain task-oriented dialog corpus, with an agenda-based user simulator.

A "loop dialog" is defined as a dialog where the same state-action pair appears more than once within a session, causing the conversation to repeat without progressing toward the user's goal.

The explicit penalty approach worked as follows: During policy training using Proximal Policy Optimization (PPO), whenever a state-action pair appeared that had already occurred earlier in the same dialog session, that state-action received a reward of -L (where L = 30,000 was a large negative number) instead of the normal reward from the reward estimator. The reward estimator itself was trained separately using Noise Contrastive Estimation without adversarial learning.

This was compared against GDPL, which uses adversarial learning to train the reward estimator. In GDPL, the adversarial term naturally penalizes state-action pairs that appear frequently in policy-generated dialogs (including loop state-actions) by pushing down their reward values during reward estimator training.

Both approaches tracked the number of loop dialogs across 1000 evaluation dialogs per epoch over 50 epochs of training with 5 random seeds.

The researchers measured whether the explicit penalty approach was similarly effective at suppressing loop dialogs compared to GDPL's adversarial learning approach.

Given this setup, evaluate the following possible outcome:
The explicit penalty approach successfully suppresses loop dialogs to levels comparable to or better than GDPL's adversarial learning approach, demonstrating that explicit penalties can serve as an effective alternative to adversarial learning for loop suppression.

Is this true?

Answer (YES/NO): YES